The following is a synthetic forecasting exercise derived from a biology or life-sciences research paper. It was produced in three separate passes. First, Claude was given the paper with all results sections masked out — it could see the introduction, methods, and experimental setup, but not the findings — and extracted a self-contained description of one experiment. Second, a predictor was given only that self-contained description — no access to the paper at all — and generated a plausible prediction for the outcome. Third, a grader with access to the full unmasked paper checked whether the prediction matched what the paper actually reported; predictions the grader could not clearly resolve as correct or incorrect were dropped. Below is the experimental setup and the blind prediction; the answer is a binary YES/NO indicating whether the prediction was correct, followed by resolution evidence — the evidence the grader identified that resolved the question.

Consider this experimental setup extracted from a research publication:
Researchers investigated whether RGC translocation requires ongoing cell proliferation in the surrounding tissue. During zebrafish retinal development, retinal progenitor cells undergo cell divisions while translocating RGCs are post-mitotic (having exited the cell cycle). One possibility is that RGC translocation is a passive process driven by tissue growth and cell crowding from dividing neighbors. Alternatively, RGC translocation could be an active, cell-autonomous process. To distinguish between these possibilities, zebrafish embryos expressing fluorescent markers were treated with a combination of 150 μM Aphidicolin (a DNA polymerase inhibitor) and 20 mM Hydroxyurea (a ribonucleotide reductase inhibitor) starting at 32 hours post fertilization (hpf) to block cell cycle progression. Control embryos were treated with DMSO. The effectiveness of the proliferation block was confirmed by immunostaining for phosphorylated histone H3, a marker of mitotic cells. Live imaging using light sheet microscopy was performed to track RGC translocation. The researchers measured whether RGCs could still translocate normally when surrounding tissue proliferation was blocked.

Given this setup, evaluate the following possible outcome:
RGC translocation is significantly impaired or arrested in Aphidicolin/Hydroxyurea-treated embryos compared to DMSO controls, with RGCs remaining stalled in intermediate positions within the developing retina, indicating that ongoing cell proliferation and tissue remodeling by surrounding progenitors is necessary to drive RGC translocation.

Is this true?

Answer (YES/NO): NO